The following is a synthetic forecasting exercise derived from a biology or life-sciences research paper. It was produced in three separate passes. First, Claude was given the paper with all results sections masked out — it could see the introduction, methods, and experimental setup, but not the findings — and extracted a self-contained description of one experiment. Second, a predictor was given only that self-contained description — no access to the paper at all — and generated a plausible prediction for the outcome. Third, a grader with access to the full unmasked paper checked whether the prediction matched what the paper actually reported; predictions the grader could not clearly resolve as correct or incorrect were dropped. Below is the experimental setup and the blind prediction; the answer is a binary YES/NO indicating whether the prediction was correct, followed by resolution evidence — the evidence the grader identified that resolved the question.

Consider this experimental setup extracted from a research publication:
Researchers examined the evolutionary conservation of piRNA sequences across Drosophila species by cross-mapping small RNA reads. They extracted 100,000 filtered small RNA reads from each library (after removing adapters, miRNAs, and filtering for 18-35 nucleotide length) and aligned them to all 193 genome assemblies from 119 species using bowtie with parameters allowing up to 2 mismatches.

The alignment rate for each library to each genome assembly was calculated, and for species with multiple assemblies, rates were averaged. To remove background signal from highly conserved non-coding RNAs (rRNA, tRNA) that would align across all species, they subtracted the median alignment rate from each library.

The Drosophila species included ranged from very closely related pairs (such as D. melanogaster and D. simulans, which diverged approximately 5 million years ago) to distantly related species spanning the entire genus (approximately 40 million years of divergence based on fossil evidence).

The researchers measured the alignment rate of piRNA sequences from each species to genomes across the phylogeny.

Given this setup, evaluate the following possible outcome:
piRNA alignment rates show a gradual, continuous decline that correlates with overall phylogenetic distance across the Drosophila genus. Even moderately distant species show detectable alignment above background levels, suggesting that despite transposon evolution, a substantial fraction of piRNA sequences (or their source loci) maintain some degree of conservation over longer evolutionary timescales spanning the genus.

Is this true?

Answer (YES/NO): NO